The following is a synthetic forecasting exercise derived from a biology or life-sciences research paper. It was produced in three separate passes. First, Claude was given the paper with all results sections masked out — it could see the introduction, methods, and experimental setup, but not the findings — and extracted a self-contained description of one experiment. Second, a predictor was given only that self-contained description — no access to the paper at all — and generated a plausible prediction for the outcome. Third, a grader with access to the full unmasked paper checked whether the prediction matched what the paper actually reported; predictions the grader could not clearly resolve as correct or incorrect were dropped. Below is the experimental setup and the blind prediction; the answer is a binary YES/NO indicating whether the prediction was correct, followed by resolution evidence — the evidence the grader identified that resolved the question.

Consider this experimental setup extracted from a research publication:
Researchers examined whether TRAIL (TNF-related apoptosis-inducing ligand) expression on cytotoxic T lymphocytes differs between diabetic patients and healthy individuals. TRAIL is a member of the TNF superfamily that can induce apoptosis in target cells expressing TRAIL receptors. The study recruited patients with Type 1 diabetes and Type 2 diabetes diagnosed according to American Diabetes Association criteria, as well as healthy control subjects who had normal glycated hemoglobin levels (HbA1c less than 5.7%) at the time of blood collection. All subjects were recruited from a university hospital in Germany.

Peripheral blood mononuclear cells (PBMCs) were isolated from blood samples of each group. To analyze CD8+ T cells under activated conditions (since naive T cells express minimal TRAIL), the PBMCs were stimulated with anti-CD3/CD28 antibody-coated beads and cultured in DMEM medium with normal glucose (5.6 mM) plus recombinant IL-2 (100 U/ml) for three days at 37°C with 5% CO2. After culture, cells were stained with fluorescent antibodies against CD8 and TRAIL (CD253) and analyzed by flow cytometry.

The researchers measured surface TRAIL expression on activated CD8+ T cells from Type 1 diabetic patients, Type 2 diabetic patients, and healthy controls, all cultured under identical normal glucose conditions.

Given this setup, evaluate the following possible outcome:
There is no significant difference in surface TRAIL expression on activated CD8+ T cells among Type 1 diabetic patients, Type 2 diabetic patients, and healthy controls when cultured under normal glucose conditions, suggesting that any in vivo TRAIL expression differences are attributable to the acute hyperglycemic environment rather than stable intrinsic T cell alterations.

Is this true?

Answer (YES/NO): NO